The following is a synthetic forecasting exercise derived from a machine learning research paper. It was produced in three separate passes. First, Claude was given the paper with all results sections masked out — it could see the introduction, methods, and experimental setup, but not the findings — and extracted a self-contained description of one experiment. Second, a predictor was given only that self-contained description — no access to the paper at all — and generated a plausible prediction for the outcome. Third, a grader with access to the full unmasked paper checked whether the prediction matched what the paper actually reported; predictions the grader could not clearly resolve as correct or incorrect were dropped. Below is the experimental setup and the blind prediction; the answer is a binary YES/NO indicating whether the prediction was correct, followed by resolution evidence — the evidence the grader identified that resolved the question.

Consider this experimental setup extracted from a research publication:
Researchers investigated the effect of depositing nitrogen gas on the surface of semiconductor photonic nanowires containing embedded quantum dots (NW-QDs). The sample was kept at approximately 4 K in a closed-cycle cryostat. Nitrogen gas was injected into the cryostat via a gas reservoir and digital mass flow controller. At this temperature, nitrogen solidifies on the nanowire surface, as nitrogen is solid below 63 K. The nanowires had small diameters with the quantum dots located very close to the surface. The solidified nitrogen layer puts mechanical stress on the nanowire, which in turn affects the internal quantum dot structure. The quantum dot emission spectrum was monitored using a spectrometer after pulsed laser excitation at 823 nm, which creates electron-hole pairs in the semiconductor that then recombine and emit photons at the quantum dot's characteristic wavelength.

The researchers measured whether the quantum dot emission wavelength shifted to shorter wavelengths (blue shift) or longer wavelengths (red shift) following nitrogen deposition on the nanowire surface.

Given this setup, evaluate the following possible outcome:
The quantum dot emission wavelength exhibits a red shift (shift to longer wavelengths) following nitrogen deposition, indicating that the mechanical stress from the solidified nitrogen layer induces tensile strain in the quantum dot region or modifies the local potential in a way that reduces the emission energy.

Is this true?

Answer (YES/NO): NO